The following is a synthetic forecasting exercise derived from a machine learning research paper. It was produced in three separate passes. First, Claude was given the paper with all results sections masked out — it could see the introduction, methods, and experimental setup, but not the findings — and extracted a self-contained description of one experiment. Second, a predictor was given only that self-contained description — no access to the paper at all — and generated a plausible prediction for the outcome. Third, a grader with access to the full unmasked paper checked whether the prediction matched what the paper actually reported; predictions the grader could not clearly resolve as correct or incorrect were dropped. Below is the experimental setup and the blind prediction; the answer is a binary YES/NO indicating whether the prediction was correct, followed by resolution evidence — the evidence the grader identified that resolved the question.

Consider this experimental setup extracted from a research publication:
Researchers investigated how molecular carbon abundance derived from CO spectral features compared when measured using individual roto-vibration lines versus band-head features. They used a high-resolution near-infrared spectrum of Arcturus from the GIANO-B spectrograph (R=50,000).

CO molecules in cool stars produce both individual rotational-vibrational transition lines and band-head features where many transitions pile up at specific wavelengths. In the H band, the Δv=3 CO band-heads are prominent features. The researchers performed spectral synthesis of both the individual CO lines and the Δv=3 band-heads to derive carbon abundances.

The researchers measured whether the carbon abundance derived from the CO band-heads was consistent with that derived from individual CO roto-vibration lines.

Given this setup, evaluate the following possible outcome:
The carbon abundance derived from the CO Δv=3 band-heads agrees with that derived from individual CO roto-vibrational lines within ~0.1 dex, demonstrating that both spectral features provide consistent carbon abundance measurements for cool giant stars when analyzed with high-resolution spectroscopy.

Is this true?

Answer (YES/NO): YES